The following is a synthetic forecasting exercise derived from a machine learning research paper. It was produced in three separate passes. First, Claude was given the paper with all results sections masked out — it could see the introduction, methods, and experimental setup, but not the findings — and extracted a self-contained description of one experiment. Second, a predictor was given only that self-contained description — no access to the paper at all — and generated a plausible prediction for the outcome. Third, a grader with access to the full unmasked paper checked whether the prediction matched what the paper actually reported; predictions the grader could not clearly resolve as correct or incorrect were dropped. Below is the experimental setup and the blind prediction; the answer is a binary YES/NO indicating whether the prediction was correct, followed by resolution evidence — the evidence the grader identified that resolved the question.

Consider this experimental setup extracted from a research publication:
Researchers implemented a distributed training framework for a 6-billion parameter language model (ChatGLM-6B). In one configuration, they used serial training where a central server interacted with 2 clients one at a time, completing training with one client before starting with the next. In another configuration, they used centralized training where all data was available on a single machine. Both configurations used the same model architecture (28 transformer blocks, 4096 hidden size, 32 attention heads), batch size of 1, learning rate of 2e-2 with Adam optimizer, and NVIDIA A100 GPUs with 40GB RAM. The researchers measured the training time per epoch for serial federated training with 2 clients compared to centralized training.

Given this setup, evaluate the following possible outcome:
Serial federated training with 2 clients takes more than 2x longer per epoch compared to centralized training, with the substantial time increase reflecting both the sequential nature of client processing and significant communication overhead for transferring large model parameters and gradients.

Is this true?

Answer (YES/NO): NO